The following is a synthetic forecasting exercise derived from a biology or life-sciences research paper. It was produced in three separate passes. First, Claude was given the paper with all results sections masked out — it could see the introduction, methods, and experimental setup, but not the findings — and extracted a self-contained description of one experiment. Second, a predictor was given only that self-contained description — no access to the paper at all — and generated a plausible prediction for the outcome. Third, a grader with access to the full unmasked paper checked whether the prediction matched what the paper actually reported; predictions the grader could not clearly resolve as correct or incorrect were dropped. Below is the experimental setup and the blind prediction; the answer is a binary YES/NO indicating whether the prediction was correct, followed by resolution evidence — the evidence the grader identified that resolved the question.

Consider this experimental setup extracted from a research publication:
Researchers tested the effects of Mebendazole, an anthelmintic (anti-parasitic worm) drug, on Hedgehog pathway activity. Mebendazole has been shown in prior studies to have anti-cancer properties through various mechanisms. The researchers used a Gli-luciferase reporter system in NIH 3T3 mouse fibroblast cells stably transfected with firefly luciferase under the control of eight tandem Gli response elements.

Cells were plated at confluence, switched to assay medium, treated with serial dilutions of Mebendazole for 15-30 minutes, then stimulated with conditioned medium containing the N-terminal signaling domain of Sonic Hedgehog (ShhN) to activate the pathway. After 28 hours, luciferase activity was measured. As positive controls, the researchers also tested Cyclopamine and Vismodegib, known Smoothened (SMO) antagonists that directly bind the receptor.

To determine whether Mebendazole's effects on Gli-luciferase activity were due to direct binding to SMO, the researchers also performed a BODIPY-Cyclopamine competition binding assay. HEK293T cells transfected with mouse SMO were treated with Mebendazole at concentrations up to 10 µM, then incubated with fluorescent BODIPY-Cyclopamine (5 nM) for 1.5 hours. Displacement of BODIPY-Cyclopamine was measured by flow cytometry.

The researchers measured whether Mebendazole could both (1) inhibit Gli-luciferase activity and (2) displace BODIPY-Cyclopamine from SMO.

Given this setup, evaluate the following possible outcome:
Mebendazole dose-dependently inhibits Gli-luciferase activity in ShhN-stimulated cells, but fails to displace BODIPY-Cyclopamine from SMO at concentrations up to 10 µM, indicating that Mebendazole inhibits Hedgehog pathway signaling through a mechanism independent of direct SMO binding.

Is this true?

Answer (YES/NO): NO